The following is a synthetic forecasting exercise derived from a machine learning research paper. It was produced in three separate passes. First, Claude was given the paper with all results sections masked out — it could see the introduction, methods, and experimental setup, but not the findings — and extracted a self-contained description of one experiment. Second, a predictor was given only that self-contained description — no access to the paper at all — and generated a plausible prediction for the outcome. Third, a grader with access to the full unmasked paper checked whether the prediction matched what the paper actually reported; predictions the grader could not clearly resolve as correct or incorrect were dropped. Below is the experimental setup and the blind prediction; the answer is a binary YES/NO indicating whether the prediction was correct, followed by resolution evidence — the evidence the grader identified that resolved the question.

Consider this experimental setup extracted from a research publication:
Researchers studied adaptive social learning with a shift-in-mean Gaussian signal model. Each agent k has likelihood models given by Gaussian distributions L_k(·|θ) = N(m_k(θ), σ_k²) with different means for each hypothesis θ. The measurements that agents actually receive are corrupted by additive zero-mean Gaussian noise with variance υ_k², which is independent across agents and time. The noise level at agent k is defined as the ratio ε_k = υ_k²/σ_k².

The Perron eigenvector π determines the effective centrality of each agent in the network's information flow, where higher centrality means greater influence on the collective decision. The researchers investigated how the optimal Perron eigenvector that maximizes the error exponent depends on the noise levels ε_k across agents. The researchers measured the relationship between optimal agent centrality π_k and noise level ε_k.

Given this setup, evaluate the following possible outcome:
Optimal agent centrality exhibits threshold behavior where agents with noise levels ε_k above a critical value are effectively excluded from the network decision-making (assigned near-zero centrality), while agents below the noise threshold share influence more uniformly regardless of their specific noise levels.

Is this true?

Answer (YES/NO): NO